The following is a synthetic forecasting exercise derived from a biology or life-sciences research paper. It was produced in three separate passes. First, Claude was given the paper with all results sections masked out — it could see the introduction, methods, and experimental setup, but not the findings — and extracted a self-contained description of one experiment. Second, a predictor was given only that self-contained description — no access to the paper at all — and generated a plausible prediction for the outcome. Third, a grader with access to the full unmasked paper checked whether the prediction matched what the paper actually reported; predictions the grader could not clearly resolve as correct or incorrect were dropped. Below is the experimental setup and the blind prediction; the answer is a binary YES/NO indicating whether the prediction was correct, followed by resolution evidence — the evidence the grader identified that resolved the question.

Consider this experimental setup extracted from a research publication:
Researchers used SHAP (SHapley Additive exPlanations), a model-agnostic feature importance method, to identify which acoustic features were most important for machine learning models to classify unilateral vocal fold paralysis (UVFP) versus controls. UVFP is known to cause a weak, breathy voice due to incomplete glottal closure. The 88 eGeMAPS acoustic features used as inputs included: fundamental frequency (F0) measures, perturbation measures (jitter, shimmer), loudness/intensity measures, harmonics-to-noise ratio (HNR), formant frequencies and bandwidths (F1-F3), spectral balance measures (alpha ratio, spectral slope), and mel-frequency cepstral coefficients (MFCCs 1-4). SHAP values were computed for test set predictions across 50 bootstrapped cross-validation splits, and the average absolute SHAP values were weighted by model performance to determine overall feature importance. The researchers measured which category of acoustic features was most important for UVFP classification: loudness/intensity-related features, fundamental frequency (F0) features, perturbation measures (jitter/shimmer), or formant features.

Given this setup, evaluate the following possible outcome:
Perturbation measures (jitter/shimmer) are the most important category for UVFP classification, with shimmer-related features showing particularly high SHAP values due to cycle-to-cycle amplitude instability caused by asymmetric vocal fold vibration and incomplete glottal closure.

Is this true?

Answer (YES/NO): NO